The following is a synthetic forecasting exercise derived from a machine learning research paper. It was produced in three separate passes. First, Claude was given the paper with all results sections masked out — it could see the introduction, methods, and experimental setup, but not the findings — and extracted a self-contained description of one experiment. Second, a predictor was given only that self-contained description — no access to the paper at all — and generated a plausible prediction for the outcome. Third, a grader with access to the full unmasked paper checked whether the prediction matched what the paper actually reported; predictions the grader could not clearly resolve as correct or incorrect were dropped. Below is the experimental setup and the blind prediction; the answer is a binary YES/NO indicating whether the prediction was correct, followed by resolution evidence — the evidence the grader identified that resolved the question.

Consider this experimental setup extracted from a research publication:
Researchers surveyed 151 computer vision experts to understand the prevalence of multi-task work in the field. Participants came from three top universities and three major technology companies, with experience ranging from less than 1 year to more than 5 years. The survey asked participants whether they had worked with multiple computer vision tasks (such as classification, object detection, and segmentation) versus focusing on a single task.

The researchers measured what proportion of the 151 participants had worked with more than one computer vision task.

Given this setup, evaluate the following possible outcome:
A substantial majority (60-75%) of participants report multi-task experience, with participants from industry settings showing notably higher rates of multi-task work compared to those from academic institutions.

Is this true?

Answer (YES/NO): NO